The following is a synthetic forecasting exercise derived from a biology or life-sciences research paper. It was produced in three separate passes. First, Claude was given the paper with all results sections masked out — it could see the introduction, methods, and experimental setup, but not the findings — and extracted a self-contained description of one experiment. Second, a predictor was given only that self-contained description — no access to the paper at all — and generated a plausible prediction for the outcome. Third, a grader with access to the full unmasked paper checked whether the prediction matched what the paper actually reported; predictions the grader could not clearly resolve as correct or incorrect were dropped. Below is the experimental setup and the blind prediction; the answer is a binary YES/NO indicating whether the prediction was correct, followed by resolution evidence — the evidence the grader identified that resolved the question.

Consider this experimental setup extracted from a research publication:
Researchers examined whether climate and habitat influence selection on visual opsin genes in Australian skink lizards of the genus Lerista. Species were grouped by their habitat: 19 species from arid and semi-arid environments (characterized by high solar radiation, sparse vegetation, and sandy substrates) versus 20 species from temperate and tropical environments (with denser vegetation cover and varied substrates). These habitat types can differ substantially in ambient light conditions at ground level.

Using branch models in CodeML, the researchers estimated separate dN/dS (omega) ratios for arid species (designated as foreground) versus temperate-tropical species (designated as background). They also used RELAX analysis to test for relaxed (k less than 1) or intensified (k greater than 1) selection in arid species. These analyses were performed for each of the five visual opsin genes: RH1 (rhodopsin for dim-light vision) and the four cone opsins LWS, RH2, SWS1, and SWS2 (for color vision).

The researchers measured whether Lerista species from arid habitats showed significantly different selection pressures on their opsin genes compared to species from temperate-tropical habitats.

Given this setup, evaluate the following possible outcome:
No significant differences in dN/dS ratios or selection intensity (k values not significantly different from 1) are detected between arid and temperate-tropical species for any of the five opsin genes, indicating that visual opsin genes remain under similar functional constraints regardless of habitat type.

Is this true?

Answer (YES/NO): YES